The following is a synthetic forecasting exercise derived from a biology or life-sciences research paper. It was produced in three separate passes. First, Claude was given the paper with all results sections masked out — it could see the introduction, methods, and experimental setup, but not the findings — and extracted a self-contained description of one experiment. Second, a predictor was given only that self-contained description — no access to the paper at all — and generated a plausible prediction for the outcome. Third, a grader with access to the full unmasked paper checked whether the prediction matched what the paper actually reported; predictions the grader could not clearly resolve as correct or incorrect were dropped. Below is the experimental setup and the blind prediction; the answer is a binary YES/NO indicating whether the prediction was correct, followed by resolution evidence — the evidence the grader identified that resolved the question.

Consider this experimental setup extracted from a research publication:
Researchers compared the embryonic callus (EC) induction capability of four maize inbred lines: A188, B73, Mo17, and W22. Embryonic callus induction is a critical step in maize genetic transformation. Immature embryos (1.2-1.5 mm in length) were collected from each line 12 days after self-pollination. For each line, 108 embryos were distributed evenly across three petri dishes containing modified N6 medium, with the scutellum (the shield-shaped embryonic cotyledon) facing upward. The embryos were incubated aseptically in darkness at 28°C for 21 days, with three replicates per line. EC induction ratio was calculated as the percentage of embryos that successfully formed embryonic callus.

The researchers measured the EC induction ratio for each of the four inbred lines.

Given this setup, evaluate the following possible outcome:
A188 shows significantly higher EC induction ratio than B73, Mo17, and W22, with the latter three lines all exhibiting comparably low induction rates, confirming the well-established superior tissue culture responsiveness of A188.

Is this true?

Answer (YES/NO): YES